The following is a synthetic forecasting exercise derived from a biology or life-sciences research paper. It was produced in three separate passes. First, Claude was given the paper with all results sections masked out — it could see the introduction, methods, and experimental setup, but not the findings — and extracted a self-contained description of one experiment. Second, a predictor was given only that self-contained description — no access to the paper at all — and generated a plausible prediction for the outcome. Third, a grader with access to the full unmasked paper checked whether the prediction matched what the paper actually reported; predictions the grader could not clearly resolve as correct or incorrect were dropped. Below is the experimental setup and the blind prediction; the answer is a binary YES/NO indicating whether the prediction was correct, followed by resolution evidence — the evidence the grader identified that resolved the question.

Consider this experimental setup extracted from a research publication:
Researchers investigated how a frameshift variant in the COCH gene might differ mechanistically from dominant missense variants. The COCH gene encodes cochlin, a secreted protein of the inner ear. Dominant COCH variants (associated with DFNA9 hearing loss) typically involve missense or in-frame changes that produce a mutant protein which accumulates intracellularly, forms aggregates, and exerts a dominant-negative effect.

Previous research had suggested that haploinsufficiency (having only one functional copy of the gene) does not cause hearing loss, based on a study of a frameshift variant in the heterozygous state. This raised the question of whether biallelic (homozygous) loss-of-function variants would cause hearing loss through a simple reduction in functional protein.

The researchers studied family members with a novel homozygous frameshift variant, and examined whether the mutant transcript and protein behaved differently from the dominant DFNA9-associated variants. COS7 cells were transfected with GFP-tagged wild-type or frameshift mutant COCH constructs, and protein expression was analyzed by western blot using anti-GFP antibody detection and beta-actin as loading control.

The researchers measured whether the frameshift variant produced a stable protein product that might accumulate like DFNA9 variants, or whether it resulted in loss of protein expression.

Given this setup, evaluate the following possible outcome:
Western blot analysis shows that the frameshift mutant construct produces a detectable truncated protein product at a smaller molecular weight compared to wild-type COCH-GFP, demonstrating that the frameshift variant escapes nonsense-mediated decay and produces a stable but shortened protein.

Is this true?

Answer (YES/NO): NO